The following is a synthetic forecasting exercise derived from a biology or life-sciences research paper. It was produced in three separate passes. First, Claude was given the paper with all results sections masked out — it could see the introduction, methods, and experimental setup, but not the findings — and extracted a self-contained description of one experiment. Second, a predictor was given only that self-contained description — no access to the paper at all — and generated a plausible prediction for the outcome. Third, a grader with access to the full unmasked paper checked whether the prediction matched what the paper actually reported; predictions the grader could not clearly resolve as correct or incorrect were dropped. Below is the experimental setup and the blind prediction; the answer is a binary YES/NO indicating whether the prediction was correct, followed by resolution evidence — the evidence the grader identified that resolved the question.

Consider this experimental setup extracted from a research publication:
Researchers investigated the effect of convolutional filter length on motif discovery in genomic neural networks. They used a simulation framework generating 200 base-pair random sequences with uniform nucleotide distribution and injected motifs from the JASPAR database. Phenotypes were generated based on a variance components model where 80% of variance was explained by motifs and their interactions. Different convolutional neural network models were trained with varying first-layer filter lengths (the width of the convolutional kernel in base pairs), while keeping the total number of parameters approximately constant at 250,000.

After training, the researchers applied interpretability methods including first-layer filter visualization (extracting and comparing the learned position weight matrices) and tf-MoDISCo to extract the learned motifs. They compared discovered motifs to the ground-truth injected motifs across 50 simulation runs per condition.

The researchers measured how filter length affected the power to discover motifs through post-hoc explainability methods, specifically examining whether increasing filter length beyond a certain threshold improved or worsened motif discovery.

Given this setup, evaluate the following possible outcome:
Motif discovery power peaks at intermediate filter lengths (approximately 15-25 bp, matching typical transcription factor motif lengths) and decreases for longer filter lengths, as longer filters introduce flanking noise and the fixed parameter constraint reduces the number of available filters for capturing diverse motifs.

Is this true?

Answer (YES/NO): NO